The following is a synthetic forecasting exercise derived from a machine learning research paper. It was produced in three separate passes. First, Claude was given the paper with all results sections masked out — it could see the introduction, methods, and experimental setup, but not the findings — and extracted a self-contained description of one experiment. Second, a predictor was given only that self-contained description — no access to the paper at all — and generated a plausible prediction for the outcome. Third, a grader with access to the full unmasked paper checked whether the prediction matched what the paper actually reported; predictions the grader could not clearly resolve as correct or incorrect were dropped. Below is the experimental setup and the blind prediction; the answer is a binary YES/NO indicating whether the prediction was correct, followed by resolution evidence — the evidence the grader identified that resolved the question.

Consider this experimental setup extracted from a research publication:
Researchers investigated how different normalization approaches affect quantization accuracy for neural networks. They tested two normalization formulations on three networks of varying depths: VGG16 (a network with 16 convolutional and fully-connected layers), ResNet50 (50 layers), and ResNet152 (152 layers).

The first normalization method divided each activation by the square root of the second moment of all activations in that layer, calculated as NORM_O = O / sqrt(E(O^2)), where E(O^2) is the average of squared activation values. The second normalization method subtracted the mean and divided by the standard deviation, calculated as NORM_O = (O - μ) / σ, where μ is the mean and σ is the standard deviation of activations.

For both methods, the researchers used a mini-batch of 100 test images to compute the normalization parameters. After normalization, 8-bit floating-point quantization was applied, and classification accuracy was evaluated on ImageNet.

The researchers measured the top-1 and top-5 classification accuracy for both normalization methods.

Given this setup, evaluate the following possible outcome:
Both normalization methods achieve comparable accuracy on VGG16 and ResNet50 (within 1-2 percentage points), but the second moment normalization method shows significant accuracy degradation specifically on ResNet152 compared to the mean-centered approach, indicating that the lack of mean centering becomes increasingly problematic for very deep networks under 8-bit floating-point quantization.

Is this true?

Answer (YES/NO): NO